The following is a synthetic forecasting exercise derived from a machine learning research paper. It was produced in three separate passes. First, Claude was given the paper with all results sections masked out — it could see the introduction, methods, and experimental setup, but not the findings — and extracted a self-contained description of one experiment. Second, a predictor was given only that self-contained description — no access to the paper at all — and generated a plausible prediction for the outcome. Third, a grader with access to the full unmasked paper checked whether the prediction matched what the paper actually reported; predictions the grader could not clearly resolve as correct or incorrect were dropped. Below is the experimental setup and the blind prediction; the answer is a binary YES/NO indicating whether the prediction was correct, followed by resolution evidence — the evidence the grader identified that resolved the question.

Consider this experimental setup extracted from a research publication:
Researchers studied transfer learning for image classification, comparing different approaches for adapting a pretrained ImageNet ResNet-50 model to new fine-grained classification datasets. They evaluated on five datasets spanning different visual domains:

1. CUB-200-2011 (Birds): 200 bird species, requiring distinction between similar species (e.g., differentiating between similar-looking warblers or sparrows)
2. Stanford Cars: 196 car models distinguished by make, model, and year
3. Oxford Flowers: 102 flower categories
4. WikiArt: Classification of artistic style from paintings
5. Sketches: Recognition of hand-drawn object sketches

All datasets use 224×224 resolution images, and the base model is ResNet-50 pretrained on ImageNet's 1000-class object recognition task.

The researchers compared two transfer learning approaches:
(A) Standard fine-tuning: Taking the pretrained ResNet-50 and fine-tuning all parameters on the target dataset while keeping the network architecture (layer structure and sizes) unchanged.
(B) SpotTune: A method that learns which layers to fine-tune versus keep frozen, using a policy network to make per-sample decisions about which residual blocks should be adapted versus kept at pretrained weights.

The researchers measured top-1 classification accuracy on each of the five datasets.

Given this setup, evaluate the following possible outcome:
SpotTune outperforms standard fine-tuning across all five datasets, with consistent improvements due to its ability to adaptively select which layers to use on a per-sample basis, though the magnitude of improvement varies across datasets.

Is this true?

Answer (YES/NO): YES